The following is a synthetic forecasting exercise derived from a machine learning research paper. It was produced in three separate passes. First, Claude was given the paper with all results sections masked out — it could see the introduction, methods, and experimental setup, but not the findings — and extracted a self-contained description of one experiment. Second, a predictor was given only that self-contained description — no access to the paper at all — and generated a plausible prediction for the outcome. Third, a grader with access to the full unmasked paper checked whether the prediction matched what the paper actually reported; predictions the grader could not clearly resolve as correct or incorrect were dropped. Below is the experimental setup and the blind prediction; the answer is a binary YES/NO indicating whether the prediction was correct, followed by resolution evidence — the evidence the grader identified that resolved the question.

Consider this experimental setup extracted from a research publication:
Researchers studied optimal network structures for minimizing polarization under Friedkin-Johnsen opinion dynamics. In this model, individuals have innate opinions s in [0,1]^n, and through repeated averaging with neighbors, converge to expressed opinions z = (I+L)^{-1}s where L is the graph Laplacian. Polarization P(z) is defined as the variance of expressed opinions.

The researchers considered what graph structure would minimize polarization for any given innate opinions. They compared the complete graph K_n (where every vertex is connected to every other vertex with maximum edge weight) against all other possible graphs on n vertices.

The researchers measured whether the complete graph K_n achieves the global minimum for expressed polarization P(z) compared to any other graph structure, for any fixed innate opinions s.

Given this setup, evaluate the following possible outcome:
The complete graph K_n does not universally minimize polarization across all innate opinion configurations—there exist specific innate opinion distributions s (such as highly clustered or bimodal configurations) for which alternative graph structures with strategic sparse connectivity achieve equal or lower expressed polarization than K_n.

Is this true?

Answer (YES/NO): NO